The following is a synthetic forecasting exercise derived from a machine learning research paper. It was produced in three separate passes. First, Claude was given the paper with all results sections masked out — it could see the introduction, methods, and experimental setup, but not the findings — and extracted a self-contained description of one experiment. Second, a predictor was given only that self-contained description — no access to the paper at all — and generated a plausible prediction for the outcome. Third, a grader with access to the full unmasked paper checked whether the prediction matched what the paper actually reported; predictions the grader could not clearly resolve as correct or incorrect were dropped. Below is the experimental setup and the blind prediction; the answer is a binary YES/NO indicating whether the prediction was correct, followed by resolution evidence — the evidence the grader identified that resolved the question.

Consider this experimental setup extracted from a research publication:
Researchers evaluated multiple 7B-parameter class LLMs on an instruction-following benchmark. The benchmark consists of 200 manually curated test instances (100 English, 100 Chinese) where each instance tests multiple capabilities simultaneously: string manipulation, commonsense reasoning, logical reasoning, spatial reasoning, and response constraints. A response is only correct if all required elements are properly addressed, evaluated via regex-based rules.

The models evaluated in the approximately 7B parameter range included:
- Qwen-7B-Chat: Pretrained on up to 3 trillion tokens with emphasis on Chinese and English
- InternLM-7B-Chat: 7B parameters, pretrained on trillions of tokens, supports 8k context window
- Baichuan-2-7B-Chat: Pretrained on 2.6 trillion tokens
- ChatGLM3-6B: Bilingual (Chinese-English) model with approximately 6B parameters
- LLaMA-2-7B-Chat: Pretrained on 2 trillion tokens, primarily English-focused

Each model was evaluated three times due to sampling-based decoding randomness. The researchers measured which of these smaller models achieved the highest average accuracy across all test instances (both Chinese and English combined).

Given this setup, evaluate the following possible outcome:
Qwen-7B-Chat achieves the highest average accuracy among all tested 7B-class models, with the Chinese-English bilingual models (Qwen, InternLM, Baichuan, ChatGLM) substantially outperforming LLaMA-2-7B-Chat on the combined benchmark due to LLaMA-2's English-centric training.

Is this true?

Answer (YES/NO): YES